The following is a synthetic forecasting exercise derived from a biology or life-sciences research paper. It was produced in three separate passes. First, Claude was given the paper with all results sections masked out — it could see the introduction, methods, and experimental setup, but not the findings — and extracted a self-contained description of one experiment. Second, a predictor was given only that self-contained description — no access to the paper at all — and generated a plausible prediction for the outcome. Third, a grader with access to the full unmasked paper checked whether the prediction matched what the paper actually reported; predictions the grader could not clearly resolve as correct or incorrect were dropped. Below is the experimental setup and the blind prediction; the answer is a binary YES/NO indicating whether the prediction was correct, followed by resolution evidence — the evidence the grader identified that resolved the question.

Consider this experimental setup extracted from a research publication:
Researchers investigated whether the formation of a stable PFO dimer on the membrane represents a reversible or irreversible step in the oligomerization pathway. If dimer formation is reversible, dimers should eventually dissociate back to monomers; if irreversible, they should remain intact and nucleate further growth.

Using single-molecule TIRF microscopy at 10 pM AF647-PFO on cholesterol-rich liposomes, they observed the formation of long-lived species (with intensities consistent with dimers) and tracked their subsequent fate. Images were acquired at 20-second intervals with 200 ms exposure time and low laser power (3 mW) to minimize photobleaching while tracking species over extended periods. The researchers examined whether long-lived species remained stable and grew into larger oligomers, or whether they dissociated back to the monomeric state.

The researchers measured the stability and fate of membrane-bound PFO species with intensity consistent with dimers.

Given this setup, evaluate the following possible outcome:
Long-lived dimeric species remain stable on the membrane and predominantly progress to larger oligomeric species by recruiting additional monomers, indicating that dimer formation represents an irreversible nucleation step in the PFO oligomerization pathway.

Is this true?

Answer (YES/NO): NO